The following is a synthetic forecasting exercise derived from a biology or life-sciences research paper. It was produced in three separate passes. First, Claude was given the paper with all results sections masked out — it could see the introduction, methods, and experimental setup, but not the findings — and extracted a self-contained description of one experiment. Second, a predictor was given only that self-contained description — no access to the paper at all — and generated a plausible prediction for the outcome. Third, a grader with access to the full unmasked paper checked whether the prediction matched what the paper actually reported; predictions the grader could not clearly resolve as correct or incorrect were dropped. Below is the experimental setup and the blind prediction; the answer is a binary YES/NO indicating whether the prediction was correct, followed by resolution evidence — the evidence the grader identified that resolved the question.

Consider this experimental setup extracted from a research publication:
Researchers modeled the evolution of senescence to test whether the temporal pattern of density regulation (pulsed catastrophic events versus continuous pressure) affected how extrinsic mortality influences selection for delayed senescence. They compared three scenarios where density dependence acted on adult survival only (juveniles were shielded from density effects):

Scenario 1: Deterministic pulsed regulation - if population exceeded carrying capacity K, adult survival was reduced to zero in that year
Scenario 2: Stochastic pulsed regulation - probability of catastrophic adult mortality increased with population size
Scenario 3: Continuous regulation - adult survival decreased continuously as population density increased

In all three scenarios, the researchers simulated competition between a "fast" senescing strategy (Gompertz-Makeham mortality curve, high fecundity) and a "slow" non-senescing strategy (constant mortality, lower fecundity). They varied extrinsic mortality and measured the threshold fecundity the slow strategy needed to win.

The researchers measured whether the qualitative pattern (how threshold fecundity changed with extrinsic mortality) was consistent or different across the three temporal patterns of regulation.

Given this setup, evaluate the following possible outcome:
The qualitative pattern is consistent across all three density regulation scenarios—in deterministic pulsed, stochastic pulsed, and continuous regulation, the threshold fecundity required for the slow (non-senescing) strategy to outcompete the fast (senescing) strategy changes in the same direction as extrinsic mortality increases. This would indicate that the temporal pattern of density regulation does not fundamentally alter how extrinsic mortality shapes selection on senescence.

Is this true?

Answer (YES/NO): YES